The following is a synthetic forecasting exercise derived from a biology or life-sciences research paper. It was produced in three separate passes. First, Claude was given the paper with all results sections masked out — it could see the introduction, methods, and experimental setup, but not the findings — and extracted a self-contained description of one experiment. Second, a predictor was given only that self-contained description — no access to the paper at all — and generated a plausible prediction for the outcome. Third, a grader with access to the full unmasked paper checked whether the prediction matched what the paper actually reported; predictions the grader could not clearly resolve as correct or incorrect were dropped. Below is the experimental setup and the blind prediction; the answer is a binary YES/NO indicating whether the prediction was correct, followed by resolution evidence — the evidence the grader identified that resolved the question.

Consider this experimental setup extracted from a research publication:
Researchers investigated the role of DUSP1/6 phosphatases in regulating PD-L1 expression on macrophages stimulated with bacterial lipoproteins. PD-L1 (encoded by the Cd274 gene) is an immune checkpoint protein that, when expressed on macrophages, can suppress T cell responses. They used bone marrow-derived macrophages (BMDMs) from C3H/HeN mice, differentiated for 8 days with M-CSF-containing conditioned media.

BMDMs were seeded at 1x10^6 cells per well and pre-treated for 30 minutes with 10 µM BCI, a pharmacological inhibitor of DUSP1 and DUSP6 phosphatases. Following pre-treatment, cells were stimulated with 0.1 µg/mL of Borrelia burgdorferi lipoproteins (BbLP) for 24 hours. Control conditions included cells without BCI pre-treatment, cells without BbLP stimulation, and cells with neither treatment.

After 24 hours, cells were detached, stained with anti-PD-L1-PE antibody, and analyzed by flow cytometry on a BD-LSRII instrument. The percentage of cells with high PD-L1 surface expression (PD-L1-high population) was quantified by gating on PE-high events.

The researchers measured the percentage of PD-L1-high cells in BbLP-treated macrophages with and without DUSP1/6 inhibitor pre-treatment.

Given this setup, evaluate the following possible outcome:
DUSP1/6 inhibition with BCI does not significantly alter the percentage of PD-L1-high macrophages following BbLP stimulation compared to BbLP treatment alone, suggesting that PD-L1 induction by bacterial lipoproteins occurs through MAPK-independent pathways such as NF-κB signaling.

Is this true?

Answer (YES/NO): NO